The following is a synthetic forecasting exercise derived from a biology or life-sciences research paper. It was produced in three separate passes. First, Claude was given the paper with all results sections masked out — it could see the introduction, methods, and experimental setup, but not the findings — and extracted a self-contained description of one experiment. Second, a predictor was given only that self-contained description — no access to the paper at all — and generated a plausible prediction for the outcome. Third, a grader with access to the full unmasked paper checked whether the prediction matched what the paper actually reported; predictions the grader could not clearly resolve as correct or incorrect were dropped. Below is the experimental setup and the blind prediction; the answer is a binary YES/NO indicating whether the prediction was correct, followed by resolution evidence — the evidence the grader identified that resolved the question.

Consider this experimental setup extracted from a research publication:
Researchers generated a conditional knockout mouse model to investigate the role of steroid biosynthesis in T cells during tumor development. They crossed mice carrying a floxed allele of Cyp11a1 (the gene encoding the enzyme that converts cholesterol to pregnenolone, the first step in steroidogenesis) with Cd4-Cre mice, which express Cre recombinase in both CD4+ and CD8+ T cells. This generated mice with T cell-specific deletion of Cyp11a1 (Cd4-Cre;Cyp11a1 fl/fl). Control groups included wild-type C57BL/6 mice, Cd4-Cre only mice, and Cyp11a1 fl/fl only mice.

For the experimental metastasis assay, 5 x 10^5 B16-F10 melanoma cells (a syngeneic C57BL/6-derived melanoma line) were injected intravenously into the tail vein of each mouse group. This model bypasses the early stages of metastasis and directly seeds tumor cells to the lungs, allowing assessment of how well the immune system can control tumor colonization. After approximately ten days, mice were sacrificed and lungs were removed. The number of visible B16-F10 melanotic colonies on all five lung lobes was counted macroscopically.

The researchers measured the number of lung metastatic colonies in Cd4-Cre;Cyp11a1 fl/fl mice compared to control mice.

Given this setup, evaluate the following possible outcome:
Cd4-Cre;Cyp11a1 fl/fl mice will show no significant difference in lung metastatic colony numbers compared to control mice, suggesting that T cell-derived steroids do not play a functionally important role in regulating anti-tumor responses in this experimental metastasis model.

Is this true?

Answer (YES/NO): NO